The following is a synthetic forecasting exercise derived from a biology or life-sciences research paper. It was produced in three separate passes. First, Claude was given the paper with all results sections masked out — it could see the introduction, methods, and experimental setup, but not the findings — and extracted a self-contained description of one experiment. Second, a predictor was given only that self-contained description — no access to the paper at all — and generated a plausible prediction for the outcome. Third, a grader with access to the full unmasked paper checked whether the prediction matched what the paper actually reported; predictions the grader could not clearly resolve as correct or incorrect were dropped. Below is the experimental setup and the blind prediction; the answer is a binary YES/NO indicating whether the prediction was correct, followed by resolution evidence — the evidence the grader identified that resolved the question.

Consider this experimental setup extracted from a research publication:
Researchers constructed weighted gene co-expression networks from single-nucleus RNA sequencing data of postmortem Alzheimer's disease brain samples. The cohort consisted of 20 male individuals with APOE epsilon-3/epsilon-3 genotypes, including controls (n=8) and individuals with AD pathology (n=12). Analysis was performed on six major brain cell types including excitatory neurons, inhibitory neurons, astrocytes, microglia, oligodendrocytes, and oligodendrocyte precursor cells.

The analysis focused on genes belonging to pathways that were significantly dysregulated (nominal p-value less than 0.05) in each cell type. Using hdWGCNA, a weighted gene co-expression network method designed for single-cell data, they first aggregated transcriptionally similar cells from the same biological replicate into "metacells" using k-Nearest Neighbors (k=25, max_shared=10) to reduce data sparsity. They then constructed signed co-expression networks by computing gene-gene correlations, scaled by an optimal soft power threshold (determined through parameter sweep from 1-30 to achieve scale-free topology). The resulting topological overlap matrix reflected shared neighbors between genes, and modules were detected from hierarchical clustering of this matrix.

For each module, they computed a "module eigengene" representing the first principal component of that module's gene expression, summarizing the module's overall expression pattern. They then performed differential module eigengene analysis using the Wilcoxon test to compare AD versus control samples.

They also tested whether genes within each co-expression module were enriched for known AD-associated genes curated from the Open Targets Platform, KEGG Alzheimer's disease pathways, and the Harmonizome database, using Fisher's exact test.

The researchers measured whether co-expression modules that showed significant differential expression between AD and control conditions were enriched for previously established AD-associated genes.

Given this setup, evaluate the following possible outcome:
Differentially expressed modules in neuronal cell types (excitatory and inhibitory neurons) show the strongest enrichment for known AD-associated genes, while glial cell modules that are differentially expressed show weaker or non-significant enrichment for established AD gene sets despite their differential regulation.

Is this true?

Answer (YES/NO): YES